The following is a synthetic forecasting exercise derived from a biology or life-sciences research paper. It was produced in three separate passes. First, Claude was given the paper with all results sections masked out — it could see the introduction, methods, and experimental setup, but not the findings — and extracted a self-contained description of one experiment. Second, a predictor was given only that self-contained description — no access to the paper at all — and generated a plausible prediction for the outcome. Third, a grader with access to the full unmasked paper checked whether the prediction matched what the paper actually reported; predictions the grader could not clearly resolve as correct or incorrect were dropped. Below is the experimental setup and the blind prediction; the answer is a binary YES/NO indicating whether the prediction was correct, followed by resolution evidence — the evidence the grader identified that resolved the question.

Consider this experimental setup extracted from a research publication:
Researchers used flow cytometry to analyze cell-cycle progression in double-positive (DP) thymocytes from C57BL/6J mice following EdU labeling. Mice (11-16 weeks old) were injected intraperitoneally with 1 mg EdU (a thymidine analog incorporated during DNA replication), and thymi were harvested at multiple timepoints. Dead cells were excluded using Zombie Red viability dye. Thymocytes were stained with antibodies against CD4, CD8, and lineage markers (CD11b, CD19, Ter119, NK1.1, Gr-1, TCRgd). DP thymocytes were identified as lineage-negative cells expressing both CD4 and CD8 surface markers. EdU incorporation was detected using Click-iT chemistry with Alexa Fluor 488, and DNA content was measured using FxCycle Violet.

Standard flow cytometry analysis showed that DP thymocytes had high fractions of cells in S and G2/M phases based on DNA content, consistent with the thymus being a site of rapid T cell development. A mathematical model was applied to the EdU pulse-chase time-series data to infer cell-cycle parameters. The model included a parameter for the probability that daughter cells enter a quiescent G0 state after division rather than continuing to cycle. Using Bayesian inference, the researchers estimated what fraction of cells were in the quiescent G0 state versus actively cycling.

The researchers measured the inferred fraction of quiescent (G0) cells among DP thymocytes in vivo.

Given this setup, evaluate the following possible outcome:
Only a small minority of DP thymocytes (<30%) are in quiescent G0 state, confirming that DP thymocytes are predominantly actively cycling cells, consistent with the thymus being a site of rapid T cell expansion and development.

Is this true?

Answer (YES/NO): NO